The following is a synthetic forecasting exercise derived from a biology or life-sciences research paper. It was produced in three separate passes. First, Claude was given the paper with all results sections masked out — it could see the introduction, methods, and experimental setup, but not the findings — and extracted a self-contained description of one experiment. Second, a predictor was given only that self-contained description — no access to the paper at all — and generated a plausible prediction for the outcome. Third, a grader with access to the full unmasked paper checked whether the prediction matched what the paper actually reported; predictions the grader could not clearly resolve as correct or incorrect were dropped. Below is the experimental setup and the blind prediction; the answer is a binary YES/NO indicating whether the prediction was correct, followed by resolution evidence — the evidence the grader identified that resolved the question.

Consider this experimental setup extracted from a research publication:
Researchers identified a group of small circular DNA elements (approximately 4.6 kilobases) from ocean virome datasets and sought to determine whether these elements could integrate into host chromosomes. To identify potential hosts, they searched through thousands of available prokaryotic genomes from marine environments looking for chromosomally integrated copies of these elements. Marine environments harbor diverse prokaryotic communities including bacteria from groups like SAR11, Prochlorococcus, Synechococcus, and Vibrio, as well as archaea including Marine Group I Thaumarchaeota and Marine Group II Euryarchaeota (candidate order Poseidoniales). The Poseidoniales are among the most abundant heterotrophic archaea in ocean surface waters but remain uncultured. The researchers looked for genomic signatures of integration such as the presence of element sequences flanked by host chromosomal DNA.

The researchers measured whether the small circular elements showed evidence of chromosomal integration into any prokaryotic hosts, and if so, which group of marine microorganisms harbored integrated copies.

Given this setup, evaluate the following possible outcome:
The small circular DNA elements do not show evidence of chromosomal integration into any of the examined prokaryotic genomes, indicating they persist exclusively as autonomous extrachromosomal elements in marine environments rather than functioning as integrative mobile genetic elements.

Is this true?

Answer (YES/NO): NO